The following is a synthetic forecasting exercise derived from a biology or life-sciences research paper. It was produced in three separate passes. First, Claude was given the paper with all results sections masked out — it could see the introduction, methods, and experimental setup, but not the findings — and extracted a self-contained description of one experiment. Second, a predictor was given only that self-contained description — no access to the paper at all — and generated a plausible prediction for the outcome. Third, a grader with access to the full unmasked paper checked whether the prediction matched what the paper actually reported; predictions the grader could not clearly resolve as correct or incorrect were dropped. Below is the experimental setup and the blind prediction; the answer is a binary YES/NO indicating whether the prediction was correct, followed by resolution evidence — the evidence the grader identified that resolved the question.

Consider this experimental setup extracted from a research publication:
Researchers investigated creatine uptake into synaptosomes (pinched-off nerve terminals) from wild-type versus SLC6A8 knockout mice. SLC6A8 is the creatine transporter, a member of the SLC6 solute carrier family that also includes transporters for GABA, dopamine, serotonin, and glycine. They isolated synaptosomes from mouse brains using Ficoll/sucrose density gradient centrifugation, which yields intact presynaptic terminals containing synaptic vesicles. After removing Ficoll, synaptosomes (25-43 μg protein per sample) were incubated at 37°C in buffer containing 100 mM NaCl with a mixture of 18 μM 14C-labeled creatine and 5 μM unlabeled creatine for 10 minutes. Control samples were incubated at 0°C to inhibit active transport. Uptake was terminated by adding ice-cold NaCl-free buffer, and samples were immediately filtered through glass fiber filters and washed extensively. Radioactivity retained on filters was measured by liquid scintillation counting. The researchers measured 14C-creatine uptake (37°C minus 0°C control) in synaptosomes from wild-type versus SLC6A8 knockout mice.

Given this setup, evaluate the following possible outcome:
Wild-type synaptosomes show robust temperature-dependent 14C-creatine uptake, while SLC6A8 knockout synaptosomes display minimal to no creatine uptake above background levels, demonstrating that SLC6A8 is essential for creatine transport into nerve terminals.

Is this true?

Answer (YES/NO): NO